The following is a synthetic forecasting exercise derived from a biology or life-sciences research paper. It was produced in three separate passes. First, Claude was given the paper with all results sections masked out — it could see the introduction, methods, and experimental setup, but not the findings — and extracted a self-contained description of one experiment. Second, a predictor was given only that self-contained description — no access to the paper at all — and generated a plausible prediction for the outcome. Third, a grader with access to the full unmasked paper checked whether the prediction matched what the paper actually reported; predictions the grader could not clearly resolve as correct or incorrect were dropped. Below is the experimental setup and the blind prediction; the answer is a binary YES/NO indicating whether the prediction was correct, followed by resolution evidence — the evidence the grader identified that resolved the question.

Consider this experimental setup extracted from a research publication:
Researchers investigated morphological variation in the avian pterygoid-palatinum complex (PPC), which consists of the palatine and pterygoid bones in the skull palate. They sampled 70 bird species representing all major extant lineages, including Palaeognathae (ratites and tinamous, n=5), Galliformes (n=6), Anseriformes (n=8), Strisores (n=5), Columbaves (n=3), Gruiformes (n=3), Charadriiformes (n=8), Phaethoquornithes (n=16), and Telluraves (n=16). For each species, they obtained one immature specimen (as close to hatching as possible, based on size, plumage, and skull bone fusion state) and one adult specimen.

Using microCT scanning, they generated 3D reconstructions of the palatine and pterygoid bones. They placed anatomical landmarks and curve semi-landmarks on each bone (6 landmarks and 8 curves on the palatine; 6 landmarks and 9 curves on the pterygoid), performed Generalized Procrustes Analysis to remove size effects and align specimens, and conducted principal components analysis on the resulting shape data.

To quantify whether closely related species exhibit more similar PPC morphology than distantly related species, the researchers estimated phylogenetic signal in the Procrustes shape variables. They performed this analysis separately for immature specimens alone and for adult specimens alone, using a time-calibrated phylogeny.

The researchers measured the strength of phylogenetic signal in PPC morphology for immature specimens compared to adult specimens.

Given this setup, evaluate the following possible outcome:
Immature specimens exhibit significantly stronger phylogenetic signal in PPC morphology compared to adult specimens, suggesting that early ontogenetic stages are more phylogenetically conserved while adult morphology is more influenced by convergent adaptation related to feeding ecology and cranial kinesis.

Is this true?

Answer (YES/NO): NO